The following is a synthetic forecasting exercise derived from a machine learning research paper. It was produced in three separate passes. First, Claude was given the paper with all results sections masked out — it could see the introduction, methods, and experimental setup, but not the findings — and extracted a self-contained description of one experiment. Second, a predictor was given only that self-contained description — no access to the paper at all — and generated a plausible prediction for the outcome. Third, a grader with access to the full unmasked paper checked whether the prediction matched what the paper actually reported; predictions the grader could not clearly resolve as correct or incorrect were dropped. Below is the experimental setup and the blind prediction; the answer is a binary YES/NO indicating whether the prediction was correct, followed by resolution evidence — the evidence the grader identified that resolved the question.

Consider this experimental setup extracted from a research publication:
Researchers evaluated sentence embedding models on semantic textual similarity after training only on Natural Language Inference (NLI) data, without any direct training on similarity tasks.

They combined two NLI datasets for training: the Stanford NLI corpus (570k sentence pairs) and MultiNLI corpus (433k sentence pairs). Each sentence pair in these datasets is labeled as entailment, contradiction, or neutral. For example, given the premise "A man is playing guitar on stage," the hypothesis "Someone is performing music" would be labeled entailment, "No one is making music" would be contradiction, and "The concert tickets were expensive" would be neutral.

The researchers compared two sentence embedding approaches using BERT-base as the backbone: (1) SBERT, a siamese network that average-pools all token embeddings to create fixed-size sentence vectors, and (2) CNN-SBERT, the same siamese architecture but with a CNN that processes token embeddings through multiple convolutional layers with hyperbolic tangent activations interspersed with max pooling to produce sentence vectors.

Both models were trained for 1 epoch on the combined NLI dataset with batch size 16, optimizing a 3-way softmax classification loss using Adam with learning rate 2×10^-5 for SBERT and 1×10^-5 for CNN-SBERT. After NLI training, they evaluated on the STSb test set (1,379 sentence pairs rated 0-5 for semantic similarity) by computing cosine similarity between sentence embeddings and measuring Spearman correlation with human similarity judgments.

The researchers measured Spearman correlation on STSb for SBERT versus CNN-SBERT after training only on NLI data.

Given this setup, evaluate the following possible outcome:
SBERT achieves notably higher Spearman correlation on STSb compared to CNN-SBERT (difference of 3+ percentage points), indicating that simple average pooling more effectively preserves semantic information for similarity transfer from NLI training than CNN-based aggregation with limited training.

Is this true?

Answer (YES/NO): NO